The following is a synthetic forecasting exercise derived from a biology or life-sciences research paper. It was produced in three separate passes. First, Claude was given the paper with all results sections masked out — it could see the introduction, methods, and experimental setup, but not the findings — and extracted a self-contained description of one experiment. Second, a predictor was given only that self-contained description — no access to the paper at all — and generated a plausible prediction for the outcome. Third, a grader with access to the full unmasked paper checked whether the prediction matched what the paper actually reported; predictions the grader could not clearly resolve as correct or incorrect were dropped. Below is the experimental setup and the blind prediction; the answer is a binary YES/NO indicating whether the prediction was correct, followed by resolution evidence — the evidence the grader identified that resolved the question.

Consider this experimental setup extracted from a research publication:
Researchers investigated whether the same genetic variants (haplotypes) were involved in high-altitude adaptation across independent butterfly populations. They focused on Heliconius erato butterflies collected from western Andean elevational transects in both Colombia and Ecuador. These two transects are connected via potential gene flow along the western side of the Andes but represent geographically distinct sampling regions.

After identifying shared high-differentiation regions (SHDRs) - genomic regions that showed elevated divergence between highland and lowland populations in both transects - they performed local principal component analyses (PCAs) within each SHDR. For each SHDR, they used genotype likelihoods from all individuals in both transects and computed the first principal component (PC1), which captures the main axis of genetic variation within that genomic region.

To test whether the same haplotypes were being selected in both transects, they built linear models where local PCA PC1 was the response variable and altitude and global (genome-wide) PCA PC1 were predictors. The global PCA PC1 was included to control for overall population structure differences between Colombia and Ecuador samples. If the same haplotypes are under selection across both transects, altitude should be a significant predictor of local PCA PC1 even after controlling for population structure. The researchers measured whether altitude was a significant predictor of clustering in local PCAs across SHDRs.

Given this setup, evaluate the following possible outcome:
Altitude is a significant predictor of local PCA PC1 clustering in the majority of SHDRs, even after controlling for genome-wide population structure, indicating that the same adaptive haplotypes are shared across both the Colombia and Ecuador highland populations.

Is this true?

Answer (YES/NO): NO